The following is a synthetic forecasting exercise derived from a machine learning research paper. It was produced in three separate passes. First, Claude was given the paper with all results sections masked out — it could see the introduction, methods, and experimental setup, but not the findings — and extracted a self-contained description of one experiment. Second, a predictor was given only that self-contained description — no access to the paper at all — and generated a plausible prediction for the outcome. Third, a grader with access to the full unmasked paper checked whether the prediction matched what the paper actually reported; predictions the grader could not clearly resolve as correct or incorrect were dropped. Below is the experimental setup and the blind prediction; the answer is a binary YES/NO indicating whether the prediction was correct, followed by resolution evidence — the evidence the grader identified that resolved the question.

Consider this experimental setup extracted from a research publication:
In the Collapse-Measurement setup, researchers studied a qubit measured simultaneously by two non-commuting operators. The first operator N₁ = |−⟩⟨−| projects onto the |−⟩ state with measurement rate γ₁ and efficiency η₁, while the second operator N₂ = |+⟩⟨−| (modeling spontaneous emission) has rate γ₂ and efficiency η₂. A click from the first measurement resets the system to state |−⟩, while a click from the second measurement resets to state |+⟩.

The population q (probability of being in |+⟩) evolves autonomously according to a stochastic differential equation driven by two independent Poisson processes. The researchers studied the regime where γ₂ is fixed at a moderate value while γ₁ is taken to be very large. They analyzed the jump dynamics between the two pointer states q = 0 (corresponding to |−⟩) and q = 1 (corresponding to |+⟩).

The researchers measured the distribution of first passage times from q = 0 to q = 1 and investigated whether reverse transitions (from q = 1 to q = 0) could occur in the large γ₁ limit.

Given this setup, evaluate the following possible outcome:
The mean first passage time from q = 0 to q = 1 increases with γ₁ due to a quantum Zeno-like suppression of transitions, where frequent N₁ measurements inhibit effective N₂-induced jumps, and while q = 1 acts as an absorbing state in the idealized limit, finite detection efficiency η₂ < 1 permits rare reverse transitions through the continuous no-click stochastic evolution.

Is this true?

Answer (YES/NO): NO